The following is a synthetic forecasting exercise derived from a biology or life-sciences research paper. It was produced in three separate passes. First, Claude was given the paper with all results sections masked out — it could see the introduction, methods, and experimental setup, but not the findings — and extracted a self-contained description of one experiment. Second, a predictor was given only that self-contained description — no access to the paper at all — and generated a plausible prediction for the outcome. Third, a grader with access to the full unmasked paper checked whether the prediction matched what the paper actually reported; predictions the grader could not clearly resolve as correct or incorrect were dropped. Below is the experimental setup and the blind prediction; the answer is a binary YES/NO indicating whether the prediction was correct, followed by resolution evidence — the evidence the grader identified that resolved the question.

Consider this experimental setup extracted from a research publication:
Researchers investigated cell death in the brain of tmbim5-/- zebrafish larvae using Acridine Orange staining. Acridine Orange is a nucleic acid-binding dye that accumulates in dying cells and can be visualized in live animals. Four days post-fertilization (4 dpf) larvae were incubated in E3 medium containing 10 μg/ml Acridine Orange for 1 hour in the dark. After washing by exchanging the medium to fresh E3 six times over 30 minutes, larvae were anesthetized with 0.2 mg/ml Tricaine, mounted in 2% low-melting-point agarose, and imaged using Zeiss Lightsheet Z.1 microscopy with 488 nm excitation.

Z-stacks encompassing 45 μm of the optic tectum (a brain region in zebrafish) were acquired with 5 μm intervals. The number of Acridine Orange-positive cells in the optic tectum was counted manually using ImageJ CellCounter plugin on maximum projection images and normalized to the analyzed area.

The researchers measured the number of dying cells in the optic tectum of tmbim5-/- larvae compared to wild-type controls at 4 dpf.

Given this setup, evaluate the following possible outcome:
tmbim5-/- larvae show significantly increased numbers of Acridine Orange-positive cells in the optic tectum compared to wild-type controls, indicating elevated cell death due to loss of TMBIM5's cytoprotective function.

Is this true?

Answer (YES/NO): YES